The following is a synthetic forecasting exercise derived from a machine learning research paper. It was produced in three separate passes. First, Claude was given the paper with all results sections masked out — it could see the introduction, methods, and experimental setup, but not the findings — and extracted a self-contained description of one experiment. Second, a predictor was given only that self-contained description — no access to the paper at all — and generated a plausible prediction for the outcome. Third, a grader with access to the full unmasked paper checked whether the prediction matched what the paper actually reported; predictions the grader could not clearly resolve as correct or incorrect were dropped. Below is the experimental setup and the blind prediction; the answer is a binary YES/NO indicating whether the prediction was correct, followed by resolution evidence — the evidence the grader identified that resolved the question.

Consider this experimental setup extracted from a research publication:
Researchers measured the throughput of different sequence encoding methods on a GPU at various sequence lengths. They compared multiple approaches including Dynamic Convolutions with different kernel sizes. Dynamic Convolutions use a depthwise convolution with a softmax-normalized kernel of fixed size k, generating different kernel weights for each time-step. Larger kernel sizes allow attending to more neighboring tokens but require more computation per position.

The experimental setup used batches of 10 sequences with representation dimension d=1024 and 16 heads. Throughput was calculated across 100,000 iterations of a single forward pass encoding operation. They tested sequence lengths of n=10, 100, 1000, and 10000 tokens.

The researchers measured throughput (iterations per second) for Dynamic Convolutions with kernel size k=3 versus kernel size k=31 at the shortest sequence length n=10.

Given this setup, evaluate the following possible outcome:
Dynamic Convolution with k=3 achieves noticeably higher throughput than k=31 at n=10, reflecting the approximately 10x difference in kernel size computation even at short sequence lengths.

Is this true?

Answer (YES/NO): NO